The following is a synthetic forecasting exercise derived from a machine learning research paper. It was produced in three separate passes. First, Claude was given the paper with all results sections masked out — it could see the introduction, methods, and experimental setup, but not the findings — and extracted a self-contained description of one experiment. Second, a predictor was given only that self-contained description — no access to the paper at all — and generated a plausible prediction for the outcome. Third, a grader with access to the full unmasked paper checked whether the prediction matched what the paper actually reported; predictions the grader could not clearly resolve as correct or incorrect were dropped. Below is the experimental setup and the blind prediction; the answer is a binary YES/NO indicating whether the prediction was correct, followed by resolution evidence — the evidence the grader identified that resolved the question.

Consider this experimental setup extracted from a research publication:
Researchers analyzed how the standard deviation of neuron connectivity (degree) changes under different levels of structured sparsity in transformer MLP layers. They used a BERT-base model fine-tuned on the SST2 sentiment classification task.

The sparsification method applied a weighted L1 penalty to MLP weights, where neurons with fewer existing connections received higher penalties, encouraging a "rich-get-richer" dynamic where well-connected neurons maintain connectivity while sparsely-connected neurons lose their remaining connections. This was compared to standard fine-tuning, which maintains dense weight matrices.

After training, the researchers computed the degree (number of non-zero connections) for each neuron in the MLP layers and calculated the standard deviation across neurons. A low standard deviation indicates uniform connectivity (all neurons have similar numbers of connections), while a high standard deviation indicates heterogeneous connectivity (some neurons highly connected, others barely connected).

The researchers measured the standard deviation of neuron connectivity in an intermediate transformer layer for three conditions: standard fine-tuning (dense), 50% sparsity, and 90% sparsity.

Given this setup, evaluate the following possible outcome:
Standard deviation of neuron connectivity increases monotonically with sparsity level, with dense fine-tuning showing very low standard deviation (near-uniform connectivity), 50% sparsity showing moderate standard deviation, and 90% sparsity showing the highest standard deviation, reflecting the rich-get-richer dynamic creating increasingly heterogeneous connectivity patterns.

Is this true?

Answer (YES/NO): NO